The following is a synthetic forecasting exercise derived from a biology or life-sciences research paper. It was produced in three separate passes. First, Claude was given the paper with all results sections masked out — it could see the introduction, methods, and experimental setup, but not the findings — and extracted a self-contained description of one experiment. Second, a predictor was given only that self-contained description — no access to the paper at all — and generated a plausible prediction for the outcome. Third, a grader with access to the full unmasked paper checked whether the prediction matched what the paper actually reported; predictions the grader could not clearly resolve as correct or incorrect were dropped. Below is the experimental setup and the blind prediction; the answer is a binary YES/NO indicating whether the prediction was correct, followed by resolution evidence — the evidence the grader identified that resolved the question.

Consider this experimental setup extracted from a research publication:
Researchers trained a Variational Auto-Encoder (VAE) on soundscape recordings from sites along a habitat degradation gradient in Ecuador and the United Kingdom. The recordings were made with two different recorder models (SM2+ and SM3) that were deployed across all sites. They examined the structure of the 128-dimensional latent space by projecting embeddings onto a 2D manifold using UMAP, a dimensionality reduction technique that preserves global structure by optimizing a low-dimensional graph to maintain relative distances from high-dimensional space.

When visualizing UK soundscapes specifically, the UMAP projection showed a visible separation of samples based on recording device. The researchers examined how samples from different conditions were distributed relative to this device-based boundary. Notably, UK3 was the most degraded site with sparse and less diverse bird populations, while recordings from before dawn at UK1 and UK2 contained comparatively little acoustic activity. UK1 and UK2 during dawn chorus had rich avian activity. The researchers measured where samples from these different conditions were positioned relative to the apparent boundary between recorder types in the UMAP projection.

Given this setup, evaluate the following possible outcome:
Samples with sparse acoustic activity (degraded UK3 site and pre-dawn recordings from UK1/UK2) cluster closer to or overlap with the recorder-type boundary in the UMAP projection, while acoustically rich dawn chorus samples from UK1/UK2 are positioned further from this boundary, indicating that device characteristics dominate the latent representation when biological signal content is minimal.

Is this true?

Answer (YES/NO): NO